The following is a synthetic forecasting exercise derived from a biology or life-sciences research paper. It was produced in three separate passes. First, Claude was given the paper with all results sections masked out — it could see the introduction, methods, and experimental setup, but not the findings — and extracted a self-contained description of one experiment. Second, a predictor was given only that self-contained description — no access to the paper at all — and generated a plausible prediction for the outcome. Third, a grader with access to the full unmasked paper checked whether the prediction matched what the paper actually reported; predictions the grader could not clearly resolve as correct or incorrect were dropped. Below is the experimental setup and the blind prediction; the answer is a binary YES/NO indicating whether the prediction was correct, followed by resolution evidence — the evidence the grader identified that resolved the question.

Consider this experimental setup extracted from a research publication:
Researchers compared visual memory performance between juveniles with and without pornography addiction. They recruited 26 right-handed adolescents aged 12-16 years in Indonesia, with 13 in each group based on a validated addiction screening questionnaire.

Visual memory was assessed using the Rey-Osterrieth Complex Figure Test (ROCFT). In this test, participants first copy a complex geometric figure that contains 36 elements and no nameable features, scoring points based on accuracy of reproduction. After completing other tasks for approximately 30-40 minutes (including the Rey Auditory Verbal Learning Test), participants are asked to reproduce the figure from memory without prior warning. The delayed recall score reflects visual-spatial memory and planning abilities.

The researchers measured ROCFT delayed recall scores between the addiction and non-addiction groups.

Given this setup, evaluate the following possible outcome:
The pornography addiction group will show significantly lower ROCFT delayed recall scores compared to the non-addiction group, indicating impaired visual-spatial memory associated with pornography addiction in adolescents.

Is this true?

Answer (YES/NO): NO